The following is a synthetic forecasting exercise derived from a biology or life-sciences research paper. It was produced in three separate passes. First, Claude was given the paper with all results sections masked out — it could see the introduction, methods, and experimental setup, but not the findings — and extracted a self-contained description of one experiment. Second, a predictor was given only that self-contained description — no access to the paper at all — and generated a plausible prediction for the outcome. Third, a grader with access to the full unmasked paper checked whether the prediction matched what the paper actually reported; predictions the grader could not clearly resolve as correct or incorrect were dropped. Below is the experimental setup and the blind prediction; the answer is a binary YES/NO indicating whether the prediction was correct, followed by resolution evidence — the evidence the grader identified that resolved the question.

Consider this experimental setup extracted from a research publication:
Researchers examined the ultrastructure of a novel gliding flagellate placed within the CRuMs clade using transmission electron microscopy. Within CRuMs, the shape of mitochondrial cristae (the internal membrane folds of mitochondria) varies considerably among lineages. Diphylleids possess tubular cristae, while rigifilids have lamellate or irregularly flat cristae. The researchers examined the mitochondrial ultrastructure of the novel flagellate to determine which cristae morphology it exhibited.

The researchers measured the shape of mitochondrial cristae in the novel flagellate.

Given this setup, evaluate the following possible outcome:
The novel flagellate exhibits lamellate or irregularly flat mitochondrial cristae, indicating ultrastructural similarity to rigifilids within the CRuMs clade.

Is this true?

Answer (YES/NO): YES